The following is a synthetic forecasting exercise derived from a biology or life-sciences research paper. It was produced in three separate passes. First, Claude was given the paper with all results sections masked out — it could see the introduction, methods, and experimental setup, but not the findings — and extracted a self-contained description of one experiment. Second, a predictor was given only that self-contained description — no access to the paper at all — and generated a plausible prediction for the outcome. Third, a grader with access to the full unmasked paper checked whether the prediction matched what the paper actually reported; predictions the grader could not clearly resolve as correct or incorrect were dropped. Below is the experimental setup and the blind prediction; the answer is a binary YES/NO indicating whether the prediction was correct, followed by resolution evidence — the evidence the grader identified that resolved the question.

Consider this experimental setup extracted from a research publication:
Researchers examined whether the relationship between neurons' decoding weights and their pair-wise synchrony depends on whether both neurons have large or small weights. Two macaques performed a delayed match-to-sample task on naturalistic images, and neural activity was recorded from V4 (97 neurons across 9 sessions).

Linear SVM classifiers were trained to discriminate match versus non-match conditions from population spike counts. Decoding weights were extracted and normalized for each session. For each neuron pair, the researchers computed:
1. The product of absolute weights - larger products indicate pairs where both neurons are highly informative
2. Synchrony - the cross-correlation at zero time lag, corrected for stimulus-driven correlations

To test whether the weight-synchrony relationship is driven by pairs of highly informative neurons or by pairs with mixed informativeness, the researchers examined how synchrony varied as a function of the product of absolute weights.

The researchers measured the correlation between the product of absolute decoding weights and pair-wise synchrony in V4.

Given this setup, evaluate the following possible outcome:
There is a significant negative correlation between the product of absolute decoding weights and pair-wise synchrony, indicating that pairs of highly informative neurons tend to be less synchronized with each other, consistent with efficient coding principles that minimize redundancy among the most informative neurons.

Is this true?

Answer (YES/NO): NO